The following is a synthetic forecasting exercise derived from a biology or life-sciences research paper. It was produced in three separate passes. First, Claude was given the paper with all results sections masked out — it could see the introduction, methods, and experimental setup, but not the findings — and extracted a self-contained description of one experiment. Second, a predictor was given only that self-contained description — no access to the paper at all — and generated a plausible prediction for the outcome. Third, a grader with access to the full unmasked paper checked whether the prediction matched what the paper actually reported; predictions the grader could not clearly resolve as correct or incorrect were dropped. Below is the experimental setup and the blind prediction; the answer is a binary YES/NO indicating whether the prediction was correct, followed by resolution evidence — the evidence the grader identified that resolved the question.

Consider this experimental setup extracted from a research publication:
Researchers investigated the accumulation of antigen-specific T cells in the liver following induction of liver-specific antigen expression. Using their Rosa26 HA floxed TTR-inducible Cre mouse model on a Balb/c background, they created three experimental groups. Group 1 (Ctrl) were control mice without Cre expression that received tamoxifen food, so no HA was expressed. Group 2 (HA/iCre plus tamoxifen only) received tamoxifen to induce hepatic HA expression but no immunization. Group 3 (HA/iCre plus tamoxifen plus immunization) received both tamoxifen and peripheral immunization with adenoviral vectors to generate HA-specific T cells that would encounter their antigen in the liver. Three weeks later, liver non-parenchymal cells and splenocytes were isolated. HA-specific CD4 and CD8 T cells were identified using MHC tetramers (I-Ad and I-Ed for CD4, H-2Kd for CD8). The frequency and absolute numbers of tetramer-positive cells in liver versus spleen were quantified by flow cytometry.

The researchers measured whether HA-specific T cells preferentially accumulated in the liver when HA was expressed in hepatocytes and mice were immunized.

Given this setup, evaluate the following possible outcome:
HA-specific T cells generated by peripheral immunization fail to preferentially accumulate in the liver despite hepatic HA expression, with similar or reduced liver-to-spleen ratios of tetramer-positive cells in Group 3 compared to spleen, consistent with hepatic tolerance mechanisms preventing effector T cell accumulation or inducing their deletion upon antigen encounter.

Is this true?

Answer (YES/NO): NO